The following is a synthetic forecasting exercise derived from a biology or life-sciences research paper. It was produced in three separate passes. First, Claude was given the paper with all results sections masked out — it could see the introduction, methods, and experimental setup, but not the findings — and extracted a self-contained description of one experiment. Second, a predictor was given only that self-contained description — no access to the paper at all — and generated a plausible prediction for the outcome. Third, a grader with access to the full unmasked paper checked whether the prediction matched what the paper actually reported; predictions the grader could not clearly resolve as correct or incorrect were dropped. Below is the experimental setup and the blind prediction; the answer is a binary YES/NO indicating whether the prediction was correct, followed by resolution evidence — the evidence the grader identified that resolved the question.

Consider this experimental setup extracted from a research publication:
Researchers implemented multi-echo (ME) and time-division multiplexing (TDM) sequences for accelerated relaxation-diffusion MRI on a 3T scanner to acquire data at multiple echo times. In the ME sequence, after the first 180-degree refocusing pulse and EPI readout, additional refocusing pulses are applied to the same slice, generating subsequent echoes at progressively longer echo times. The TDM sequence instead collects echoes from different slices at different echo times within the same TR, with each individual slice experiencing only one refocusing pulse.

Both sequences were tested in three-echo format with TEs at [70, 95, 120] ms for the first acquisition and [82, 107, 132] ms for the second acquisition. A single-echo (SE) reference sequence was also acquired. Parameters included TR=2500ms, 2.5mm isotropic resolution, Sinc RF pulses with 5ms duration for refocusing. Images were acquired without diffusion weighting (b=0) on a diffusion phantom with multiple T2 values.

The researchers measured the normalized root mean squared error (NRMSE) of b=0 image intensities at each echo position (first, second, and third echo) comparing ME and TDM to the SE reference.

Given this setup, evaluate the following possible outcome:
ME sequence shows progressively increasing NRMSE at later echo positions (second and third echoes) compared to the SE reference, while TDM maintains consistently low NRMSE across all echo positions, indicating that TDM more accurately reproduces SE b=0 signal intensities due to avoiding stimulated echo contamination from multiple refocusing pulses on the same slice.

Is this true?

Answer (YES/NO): NO